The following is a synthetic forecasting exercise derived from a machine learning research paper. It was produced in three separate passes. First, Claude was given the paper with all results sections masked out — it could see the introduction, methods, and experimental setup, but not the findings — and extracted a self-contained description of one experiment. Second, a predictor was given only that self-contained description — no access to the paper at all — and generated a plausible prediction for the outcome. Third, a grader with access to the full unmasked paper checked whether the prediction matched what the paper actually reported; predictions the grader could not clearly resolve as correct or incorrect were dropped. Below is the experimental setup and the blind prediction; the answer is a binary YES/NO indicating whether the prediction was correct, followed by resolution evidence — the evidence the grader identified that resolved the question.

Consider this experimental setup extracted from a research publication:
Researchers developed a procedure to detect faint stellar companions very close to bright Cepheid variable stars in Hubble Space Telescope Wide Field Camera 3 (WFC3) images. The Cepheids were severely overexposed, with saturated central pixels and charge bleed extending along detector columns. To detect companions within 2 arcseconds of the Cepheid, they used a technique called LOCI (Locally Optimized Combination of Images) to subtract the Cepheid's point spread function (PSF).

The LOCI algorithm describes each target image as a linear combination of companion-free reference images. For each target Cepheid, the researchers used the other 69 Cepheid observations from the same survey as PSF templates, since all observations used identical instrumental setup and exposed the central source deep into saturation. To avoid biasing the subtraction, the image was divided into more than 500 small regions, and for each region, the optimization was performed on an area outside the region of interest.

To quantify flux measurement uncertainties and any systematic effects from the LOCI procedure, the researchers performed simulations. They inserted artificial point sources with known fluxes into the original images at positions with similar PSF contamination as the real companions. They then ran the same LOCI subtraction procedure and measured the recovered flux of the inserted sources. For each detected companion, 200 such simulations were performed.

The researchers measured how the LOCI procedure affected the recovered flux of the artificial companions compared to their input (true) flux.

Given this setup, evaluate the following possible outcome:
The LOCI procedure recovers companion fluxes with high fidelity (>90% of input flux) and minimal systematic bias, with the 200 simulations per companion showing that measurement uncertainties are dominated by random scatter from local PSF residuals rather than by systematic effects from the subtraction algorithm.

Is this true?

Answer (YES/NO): NO